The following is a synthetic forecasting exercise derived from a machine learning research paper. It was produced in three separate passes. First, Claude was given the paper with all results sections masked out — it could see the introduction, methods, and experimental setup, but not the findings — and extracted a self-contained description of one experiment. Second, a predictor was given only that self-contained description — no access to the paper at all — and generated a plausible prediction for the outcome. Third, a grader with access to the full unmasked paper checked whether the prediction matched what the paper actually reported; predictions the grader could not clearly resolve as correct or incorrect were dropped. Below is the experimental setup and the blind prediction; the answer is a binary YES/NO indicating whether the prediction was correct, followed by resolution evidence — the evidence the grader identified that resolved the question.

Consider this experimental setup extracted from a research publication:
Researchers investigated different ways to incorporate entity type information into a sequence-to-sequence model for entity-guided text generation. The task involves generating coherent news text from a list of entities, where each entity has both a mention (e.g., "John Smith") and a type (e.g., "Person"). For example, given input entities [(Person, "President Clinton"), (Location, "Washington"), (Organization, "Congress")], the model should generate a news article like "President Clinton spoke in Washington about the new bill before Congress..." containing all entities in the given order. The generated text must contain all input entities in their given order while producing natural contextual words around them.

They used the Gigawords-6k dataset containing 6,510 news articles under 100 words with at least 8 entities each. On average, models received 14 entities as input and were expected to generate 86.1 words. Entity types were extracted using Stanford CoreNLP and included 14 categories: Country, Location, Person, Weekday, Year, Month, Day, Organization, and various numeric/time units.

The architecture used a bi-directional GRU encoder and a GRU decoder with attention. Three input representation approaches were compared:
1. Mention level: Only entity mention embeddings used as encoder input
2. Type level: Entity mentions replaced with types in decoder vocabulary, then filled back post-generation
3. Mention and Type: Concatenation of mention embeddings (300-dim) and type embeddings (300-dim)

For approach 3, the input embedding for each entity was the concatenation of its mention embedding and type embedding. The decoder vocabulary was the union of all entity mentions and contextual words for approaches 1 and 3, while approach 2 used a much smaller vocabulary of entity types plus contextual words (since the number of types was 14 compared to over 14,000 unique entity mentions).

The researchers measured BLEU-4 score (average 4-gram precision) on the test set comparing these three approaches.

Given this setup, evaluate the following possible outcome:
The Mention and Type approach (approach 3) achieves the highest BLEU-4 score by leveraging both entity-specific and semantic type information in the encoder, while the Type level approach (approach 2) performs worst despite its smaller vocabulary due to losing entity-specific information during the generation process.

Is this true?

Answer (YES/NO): NO